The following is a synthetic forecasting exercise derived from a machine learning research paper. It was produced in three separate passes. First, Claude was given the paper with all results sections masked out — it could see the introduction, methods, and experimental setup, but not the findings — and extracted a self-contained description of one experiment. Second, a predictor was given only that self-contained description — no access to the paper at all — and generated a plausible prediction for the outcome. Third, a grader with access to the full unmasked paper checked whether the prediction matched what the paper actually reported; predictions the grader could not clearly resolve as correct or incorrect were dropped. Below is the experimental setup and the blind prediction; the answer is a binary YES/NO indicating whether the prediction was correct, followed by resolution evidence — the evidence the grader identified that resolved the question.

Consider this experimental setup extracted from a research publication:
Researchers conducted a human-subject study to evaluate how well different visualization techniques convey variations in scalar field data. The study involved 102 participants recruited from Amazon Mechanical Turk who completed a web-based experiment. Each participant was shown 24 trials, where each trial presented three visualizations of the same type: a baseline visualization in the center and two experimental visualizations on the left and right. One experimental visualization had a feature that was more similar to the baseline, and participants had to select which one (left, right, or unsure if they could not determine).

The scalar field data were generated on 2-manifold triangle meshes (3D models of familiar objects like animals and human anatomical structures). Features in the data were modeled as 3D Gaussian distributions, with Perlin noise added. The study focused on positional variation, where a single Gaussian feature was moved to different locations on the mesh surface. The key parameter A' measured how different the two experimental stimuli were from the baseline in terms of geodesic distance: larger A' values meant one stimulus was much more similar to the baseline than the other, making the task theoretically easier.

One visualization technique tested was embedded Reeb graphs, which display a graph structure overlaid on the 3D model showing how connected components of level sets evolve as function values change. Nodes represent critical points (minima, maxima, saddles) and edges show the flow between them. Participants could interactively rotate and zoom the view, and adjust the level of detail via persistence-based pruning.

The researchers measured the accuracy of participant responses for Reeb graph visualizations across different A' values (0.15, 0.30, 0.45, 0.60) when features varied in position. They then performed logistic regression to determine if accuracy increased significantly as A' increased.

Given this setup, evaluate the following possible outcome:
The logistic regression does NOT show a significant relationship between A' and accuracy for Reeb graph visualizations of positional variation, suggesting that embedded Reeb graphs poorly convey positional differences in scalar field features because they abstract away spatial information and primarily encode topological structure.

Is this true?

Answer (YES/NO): NO